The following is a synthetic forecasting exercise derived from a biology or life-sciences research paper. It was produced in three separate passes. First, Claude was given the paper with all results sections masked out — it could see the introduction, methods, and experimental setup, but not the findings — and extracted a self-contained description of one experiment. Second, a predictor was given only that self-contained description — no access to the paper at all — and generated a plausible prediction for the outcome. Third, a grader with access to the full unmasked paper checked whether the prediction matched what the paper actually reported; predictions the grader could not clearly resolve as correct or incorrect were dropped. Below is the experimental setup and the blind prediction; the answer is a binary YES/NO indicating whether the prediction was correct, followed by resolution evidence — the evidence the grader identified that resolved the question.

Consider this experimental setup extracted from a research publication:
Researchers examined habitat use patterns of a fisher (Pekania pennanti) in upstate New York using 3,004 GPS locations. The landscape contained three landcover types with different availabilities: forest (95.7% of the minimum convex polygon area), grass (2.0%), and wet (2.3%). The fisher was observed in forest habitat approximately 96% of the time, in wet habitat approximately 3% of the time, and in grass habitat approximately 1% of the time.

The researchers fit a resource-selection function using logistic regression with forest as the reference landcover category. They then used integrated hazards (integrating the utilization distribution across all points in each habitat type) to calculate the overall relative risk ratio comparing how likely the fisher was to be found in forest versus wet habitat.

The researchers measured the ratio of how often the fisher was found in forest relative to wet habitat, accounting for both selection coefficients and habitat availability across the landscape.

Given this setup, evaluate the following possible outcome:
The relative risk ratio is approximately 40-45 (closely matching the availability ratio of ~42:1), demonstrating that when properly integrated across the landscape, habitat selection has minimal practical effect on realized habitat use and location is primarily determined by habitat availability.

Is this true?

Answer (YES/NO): NO